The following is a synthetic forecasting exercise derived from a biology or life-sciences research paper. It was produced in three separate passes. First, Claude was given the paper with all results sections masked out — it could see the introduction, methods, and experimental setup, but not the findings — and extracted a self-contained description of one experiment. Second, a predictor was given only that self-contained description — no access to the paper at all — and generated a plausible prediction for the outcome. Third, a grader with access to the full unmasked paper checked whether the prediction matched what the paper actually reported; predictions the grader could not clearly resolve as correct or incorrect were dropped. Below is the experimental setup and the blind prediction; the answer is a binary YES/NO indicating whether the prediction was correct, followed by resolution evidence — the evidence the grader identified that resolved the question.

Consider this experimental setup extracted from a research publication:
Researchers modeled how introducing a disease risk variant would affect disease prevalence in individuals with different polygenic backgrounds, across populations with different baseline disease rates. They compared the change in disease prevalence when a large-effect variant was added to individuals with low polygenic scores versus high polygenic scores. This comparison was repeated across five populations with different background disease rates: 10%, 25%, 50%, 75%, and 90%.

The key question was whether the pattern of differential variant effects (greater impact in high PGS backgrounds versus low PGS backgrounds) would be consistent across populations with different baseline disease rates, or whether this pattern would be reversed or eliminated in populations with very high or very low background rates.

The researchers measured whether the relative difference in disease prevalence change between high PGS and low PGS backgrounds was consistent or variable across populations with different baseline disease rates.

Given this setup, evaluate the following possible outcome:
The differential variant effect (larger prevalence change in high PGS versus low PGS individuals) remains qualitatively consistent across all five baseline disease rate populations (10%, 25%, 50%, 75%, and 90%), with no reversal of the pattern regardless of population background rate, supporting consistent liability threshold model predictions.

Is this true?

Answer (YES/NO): YES